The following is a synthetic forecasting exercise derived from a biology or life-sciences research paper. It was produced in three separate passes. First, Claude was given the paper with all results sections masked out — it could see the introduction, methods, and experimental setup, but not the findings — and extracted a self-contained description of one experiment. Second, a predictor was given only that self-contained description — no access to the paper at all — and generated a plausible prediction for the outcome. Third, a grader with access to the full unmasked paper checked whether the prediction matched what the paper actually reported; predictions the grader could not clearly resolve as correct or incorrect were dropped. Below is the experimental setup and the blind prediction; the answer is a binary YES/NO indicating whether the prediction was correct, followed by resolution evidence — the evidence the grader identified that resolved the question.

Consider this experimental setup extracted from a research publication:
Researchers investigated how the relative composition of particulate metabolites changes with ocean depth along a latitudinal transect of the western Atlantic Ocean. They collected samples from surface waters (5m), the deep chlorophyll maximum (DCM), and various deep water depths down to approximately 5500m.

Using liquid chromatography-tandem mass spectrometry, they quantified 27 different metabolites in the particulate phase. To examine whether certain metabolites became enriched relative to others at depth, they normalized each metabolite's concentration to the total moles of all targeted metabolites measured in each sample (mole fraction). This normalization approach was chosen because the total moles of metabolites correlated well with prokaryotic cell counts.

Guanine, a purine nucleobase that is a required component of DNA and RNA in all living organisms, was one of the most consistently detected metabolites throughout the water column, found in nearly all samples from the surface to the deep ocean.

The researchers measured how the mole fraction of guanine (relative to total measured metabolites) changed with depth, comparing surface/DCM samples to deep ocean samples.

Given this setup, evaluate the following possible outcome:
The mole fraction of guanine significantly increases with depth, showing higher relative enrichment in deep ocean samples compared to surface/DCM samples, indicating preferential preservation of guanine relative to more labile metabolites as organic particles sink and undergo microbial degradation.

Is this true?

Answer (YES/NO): YES